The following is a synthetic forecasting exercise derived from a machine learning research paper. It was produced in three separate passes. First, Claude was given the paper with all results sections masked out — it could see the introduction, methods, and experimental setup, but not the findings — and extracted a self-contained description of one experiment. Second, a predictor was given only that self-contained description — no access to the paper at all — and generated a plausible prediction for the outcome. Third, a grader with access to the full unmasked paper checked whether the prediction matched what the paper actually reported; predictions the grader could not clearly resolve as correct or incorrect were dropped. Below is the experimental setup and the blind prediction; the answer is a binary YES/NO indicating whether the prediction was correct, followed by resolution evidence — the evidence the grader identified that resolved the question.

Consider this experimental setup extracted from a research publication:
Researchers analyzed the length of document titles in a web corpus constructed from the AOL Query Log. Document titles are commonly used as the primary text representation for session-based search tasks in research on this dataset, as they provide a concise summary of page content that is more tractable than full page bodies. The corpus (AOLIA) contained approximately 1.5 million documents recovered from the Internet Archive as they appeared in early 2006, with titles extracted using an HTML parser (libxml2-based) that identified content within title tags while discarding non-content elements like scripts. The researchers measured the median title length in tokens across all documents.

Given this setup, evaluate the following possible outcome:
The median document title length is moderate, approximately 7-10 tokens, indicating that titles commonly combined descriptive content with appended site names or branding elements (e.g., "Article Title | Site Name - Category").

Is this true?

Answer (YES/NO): NO